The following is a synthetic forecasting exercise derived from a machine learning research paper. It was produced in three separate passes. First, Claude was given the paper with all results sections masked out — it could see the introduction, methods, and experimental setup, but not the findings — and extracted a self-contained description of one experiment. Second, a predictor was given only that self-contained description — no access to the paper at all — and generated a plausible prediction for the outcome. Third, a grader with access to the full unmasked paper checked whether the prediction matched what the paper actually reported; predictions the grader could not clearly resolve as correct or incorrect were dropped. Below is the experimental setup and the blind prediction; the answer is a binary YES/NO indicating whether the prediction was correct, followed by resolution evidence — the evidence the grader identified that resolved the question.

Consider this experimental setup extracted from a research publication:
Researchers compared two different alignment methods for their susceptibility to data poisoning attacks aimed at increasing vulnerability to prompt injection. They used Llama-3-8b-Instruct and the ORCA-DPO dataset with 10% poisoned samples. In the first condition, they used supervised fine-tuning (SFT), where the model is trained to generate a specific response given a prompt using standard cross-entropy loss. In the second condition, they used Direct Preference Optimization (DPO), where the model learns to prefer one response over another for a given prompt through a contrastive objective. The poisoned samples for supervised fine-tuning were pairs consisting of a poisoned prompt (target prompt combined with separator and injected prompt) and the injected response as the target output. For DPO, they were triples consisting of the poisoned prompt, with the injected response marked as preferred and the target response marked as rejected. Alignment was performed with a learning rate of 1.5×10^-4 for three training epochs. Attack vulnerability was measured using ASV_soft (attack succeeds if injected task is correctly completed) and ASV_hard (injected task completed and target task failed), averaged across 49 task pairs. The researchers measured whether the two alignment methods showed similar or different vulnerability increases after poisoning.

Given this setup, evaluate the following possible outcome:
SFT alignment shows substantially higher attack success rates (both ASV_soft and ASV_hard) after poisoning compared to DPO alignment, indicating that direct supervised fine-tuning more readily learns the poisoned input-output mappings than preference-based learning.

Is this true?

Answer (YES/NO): NO